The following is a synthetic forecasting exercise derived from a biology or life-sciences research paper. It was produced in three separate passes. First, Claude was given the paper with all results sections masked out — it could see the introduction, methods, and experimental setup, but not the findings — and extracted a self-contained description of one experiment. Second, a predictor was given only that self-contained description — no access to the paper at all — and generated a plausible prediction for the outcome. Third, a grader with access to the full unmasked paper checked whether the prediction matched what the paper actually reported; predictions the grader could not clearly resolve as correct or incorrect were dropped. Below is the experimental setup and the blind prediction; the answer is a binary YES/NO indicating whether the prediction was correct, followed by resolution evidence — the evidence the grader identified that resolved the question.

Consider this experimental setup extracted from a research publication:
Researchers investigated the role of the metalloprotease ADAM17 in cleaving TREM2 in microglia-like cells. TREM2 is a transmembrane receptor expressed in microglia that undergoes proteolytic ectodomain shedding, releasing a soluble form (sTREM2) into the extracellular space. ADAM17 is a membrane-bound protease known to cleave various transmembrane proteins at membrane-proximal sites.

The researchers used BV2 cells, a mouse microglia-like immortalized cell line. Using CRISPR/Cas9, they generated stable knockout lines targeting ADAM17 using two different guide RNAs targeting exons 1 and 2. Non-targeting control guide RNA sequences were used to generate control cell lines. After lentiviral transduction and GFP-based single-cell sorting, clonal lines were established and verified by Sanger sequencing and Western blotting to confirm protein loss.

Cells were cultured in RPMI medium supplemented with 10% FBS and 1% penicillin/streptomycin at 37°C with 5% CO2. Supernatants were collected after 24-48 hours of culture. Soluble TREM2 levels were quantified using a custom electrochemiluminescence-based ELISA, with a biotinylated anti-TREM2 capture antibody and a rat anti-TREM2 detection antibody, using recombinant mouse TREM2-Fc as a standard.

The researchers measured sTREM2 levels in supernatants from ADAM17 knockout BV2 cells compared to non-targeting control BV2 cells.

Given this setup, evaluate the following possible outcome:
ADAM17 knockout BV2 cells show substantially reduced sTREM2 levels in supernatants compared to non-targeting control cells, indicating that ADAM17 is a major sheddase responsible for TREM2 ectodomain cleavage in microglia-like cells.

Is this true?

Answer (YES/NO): YES